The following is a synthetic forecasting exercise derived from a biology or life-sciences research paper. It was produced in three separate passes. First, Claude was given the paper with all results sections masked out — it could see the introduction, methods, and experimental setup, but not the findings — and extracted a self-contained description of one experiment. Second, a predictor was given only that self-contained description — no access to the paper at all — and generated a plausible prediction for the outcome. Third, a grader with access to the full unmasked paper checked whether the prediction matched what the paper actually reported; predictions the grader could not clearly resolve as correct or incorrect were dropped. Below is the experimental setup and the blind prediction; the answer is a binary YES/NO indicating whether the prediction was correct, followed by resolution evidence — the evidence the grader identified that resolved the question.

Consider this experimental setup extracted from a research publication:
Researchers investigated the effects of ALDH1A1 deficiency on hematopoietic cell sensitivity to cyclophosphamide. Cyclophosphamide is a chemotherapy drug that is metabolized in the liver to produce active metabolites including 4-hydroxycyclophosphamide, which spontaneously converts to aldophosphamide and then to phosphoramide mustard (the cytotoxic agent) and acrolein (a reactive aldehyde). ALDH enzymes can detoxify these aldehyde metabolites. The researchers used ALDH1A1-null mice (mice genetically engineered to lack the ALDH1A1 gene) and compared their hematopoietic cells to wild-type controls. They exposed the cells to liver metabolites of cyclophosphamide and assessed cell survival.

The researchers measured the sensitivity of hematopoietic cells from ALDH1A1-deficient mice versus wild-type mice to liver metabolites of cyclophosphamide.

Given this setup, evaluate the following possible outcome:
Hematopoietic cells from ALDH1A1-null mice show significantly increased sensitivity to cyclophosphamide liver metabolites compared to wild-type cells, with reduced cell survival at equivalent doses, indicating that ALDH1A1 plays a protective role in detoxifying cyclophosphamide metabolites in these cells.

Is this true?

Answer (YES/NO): YES